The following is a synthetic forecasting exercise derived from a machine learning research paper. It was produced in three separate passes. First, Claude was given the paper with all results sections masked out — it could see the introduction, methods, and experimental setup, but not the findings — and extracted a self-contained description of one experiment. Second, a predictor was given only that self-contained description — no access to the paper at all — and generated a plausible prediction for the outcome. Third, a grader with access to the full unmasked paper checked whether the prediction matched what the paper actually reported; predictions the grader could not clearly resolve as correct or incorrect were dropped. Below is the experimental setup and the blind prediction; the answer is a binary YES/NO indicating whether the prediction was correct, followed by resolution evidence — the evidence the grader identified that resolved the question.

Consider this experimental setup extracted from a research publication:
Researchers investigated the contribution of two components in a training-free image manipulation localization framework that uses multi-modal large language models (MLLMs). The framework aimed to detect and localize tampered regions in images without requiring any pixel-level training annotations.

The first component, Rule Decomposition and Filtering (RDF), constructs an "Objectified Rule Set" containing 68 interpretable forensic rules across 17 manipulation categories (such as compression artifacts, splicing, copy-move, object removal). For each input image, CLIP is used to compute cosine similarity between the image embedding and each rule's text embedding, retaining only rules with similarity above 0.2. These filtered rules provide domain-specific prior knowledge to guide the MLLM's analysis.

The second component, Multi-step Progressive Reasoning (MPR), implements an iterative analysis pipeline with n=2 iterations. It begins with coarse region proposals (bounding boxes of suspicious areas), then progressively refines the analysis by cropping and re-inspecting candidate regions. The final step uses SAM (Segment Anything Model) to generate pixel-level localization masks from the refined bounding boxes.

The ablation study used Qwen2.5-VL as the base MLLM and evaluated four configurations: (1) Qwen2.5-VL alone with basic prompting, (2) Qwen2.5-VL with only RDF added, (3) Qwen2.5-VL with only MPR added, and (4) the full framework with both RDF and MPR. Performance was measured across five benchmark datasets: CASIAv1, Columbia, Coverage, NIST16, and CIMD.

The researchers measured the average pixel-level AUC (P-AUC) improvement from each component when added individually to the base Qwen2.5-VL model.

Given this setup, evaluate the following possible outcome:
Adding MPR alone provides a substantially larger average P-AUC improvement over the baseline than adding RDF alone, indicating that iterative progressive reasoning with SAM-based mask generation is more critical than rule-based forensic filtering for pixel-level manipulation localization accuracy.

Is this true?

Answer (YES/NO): NO